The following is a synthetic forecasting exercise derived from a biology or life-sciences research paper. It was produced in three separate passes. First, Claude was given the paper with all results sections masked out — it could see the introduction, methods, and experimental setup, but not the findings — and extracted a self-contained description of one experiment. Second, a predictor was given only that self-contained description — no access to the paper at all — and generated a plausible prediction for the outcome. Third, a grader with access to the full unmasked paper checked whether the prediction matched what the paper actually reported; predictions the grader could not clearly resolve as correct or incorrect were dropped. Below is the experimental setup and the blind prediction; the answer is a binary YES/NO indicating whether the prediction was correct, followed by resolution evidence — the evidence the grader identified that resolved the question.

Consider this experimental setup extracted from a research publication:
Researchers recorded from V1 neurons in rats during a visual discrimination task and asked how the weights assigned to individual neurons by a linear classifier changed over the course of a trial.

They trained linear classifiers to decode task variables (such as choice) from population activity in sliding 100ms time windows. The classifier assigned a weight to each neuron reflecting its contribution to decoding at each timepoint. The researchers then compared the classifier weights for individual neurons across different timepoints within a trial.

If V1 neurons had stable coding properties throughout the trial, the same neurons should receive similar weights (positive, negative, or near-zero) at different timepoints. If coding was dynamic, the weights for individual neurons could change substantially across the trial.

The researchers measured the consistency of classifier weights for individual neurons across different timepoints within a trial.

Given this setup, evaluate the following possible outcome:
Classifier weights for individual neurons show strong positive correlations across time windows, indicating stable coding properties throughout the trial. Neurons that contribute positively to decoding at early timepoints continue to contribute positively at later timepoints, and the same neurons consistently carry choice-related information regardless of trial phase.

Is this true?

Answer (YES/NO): NO